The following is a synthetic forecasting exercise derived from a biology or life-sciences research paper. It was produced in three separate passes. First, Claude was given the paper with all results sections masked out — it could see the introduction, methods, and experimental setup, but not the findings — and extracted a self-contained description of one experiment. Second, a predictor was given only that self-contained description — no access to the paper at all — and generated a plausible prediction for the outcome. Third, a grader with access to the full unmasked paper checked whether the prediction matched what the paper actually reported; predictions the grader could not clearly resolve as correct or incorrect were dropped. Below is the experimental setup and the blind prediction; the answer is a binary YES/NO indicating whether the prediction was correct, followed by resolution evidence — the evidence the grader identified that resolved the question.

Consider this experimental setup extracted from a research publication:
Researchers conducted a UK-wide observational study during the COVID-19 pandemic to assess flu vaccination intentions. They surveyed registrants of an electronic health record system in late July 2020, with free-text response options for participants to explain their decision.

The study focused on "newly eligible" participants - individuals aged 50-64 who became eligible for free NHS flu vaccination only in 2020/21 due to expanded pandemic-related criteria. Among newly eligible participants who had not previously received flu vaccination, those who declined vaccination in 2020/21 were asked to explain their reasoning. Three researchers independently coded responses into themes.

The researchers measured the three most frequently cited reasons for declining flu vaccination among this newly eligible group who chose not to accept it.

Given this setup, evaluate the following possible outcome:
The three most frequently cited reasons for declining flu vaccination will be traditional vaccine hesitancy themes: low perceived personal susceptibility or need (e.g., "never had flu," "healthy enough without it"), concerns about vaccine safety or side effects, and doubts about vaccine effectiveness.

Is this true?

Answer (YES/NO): NO